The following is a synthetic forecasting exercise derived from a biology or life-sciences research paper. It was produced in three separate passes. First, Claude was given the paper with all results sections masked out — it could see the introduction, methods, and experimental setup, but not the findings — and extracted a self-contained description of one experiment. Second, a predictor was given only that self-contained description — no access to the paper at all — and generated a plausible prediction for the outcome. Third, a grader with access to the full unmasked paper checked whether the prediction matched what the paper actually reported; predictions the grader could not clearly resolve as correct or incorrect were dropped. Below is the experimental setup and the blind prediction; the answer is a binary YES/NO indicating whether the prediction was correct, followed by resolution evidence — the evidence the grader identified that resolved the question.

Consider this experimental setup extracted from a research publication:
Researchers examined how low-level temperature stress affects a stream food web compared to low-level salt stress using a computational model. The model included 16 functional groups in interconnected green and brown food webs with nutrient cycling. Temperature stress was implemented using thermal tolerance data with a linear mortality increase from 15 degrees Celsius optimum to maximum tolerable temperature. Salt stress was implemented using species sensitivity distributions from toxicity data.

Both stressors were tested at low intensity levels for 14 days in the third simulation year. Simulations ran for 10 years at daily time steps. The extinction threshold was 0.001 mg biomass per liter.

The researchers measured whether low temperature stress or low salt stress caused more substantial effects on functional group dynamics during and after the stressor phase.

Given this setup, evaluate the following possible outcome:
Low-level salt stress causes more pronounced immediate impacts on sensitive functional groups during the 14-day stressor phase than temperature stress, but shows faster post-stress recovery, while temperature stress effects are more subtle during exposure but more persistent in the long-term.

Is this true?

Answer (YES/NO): NO